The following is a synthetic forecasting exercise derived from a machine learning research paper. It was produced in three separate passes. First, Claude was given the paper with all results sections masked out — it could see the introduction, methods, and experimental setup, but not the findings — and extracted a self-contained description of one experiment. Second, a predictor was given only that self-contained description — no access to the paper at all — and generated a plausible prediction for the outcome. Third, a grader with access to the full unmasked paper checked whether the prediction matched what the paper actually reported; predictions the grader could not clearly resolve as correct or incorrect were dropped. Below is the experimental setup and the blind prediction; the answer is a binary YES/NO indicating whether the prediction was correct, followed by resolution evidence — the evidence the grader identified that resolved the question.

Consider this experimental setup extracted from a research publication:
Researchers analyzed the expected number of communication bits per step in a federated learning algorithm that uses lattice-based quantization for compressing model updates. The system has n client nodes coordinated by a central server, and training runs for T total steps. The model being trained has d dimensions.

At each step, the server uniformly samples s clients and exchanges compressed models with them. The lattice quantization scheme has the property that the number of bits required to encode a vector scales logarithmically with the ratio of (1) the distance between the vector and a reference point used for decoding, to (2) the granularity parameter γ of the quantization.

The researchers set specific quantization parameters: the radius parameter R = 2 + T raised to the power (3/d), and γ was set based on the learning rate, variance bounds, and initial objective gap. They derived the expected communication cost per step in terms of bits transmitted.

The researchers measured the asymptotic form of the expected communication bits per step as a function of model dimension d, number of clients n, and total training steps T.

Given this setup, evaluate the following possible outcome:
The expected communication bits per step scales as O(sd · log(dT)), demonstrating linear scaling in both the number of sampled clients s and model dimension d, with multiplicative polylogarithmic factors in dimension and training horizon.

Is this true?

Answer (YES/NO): NO